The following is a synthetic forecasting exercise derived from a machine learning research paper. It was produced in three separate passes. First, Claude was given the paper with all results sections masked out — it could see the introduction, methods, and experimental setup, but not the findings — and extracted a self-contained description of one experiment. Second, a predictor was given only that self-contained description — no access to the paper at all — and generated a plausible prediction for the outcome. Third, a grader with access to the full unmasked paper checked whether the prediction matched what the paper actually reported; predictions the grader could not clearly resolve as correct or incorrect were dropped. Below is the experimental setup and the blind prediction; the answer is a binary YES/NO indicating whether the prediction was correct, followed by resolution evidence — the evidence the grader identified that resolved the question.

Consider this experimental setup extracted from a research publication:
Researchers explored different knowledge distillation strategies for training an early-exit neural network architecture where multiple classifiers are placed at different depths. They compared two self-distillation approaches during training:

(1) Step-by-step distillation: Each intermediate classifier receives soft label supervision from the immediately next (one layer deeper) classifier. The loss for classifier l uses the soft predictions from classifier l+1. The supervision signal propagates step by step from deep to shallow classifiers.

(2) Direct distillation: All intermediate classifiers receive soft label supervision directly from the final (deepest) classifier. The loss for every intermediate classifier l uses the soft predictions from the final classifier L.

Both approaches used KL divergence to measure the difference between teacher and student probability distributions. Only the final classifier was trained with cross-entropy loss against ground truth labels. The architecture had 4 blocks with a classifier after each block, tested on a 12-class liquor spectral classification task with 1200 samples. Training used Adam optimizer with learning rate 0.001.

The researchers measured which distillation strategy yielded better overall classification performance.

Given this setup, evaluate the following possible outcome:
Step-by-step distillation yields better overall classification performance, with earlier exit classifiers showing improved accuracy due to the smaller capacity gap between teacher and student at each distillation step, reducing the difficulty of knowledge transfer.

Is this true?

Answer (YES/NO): NO